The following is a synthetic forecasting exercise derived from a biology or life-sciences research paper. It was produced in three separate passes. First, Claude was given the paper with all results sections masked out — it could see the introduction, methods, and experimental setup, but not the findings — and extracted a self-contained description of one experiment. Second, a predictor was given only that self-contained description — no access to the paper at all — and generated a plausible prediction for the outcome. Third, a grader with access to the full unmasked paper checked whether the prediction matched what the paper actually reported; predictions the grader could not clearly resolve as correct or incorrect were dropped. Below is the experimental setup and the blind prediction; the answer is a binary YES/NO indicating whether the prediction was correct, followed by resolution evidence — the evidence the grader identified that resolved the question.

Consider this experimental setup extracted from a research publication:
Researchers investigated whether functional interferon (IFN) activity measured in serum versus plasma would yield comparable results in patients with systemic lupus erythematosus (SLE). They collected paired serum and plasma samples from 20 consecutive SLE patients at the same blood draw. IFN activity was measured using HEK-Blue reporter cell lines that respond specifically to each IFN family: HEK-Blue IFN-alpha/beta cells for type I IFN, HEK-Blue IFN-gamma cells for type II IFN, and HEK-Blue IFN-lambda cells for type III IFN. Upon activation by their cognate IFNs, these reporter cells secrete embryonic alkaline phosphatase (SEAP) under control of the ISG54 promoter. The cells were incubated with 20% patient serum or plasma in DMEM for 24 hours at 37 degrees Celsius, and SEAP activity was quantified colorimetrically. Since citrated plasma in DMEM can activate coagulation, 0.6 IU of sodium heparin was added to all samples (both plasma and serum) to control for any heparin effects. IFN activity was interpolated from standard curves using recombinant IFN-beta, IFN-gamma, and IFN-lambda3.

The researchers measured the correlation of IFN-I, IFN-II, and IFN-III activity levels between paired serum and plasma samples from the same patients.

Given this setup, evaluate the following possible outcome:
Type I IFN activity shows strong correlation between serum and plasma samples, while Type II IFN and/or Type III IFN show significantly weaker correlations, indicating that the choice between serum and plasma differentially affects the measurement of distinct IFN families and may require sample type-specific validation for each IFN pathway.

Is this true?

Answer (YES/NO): NO